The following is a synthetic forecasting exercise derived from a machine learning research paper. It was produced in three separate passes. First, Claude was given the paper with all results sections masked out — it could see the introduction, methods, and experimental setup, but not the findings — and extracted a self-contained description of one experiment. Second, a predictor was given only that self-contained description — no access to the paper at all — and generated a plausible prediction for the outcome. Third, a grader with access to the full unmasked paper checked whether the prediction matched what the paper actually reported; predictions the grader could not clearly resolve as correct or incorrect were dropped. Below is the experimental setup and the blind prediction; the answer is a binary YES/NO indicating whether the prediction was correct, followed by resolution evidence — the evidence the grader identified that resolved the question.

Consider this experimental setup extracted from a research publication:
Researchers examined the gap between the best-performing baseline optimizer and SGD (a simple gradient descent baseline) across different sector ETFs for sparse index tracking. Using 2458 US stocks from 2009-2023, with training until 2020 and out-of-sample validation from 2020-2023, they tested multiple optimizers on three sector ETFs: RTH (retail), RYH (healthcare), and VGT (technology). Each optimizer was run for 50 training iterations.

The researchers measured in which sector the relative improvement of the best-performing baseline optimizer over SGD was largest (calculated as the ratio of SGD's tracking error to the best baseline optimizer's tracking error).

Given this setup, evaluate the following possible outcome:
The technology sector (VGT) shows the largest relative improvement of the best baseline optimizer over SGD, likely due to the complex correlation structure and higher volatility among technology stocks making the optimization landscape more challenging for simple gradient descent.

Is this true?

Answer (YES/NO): YES